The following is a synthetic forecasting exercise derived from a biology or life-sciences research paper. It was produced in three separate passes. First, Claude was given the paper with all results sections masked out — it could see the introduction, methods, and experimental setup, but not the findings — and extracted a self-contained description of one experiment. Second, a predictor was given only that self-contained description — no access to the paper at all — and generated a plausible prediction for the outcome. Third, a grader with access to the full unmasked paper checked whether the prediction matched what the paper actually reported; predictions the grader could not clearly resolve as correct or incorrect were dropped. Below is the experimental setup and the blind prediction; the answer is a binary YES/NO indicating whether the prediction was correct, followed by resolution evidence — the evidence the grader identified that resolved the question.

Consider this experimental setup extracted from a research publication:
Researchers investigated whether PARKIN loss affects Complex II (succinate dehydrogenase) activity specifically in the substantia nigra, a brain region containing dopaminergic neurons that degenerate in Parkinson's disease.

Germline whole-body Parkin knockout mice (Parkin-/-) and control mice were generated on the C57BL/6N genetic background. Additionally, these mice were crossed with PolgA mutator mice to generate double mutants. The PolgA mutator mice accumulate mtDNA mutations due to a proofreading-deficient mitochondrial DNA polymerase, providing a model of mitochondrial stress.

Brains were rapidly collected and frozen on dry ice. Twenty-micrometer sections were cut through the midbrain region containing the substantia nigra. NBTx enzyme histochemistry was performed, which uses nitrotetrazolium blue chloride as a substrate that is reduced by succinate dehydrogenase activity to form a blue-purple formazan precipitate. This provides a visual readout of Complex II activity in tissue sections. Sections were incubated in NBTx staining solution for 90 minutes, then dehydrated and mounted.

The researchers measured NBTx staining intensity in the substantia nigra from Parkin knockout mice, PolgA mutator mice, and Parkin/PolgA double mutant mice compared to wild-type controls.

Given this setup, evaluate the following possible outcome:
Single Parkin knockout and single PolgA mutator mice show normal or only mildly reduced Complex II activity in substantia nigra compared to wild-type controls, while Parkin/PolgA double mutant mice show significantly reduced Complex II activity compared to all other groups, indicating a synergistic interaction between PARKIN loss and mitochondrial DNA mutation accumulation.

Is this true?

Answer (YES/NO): NO